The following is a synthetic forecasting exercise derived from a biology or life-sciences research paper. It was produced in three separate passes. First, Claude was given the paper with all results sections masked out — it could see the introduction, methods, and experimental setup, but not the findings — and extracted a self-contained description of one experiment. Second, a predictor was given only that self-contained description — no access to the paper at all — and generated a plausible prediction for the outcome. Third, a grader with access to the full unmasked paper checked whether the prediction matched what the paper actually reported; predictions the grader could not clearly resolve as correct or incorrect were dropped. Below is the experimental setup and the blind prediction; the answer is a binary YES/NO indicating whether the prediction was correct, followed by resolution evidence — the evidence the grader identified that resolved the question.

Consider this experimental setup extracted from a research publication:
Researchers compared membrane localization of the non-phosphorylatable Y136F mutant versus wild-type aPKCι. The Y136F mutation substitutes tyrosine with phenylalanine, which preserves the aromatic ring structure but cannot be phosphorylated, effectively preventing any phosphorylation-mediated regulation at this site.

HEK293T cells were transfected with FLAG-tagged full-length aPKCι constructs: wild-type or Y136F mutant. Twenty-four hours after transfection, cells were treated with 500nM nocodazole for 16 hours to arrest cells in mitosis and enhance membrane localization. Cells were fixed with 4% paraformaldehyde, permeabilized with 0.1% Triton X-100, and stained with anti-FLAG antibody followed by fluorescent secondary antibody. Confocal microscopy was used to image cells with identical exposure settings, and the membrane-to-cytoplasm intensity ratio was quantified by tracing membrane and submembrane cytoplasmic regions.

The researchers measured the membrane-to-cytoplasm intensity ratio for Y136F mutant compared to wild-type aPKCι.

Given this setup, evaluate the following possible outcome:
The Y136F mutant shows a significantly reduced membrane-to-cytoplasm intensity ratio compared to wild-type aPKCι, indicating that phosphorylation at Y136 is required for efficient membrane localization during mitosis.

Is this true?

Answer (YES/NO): NO